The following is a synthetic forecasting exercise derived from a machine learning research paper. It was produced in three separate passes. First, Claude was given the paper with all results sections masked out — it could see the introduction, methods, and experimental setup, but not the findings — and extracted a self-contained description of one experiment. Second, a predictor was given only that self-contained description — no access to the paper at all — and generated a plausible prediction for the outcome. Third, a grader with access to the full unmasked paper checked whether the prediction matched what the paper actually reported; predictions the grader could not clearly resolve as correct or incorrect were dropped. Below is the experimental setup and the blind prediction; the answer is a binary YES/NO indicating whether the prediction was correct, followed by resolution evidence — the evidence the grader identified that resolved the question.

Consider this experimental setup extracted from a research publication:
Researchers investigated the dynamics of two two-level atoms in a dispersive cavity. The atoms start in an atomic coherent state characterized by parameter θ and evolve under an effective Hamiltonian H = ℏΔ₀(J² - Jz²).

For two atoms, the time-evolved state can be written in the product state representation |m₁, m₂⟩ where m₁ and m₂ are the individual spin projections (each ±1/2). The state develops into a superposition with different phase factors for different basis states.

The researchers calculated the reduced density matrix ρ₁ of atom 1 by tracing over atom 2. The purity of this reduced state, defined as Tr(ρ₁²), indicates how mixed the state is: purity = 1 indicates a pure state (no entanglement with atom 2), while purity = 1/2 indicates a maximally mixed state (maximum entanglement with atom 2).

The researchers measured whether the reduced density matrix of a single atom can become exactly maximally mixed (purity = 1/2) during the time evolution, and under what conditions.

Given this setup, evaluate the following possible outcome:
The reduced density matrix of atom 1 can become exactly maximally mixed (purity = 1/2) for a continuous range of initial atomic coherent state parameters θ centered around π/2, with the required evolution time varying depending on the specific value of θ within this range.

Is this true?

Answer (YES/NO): NO